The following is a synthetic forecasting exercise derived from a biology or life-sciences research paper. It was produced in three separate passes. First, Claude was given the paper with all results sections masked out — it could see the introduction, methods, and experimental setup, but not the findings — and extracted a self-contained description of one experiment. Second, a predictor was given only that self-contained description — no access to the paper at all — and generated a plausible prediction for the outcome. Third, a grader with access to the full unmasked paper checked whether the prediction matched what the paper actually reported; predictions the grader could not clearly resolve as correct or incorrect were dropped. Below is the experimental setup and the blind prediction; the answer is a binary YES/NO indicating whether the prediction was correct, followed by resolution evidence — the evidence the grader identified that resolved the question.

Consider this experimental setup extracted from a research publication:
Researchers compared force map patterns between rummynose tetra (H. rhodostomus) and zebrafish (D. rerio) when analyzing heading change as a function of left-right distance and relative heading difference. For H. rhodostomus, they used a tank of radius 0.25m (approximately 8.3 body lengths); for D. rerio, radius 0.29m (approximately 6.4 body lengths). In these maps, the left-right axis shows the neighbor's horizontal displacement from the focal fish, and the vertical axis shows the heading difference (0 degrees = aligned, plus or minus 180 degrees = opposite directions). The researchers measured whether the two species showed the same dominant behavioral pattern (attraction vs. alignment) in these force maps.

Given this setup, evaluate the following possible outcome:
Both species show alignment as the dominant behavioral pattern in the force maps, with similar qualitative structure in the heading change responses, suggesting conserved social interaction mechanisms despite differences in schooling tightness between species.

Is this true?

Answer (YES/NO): NO